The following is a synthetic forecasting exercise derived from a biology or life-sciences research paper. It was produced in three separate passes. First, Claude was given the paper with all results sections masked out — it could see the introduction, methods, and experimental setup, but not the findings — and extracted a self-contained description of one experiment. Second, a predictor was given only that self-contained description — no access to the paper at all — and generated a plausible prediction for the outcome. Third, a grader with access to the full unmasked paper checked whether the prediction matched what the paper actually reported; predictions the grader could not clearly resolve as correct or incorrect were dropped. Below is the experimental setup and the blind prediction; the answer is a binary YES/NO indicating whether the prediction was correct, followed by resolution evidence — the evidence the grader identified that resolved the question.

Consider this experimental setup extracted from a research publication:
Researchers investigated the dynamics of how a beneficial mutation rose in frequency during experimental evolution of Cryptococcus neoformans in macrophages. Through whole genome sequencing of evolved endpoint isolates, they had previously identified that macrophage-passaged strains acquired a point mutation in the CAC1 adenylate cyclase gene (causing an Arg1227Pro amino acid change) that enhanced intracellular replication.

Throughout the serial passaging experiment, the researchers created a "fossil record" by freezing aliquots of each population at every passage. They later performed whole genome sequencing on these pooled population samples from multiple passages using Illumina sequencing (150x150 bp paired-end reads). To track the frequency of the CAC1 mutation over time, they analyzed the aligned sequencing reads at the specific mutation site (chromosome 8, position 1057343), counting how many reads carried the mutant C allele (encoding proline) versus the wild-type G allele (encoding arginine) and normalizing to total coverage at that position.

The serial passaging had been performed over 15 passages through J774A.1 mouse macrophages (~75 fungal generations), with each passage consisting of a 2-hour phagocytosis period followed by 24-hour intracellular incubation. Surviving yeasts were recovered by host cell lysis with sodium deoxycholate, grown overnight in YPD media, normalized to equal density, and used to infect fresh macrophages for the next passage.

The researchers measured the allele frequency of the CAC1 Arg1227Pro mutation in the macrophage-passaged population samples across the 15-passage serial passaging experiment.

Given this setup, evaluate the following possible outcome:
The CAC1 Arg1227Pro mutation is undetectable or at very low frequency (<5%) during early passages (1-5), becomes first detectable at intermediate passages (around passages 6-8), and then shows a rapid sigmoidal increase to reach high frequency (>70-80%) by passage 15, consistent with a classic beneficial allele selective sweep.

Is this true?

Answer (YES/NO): NO